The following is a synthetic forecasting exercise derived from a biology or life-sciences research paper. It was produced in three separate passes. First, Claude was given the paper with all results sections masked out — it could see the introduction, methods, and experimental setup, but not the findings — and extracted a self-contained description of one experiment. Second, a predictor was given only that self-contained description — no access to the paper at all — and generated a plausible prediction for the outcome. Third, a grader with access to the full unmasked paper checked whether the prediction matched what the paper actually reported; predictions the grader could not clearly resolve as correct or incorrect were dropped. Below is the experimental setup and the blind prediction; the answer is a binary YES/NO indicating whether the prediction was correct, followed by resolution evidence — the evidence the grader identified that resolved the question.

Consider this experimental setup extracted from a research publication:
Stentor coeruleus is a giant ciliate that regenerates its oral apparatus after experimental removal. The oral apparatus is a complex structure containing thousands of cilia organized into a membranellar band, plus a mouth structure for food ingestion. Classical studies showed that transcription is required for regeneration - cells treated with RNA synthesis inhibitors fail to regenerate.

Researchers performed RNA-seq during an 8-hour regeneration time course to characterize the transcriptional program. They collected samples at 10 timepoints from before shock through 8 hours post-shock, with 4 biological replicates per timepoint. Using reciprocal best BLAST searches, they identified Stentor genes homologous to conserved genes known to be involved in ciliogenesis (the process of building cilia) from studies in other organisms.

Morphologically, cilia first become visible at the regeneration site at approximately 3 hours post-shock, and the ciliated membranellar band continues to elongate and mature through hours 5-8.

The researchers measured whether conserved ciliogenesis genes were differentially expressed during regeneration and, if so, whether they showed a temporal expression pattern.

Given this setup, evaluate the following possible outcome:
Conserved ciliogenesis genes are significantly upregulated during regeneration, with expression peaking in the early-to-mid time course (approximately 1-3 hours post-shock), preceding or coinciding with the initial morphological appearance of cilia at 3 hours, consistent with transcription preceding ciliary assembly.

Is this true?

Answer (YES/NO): YES